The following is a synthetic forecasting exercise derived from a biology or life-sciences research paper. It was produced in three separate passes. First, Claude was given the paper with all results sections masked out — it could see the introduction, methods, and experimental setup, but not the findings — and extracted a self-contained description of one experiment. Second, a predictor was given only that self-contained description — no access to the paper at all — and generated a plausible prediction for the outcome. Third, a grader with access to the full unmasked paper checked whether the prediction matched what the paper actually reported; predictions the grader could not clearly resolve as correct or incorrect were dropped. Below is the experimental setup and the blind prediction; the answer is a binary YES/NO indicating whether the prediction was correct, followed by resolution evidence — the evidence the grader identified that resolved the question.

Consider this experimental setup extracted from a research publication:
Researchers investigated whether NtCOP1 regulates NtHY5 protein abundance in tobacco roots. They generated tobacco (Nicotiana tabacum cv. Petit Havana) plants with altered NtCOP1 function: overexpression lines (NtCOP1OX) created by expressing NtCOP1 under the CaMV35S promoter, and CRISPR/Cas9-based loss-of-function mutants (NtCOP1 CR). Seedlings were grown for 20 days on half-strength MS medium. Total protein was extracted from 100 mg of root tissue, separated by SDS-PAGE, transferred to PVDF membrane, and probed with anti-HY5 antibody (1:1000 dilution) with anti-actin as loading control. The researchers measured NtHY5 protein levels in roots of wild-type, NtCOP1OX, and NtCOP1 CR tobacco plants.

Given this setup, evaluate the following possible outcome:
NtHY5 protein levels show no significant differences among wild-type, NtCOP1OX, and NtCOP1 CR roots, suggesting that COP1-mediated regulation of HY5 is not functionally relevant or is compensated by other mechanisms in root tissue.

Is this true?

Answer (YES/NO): NO